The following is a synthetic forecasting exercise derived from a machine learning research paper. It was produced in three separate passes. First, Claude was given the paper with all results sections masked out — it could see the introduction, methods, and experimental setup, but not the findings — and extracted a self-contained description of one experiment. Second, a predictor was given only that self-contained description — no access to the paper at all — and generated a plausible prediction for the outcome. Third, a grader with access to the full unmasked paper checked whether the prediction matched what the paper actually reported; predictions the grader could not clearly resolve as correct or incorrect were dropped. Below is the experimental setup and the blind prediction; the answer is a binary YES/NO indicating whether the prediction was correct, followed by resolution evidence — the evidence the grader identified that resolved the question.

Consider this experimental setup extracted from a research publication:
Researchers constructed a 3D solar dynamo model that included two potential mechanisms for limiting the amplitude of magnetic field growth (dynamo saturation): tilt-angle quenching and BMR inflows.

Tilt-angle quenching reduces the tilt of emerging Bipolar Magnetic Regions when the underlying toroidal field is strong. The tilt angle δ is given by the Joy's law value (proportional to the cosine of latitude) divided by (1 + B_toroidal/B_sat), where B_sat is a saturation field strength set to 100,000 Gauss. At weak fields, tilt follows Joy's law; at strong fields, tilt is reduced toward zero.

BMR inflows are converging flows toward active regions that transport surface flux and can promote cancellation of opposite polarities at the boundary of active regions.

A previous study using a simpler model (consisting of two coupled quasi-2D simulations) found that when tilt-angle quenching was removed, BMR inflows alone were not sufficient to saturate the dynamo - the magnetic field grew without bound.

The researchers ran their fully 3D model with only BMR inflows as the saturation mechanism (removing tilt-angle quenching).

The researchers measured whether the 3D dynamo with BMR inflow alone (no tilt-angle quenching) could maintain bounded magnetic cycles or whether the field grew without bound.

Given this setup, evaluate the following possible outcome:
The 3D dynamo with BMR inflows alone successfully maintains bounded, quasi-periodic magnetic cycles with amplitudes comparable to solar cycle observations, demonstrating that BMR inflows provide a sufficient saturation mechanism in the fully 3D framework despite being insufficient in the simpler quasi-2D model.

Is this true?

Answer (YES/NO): YES